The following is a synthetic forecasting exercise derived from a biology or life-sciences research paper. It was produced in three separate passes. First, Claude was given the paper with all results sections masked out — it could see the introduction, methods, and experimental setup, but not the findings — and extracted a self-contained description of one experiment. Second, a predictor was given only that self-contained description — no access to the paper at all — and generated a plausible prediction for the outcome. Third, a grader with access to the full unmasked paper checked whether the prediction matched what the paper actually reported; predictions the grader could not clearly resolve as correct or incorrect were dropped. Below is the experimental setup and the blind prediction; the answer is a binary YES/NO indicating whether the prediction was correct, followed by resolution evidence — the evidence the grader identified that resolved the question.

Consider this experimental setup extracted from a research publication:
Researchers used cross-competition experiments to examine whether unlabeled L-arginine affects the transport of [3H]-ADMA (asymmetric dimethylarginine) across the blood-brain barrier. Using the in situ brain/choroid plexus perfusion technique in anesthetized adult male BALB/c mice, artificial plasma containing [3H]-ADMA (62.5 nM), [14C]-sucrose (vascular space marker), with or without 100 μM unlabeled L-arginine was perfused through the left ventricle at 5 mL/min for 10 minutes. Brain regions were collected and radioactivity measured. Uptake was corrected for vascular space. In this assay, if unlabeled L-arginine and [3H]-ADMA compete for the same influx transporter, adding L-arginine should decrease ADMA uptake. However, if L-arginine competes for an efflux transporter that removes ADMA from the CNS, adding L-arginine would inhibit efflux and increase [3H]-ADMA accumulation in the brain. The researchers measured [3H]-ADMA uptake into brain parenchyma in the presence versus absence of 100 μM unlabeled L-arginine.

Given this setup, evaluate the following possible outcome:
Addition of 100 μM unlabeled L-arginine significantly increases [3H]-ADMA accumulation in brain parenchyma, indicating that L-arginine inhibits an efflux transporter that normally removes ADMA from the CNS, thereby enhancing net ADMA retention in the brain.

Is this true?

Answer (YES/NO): NO